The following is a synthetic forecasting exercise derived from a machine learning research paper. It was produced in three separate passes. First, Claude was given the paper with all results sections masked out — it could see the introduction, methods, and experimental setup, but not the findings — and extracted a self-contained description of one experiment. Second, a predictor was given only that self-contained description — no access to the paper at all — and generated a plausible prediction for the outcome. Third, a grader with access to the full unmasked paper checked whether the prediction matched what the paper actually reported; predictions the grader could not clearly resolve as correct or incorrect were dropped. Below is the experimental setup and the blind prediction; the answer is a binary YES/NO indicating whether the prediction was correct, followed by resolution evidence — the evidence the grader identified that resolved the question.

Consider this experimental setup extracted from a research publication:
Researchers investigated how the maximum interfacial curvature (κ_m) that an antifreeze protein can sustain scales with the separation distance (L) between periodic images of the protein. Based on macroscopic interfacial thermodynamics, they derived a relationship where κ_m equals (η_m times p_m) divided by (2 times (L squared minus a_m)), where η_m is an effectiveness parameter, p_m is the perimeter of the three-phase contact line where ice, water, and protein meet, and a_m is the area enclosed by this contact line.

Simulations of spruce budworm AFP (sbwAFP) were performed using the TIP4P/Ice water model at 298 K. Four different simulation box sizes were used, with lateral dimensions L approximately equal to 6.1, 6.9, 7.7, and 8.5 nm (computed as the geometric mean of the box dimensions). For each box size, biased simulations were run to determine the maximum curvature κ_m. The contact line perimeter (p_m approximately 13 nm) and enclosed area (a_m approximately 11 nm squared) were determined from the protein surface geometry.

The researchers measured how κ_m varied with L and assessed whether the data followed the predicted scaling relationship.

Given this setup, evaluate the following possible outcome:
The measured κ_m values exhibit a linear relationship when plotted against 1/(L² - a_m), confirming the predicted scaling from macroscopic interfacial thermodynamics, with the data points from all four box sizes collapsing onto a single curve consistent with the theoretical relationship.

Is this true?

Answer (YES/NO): YES